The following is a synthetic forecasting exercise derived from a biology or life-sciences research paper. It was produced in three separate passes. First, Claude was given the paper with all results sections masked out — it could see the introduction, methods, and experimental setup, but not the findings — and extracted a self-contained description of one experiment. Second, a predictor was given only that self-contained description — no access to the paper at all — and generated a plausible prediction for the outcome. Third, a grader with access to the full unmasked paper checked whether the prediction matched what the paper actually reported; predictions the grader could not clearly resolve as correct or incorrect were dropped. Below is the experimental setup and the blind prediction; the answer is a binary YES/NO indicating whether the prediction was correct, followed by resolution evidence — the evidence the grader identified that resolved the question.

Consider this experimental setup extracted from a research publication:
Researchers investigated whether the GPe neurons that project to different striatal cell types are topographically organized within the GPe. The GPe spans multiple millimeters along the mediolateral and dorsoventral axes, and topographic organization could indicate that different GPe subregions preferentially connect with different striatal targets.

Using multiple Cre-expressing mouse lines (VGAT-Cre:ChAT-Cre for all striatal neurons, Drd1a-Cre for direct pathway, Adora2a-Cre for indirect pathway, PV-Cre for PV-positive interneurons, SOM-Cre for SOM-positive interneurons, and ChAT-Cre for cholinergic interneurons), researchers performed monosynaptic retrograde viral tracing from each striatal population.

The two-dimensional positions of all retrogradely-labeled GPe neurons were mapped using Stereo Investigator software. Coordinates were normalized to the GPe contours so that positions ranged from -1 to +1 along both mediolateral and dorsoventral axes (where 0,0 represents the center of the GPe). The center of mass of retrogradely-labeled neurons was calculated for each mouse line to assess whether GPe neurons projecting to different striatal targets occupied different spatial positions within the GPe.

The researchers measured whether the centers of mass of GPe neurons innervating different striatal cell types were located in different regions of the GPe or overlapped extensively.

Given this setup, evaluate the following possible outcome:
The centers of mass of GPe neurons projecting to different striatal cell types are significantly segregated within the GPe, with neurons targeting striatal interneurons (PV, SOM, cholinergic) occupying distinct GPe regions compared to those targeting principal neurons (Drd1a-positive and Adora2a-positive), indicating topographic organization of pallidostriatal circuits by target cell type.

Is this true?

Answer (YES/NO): NO